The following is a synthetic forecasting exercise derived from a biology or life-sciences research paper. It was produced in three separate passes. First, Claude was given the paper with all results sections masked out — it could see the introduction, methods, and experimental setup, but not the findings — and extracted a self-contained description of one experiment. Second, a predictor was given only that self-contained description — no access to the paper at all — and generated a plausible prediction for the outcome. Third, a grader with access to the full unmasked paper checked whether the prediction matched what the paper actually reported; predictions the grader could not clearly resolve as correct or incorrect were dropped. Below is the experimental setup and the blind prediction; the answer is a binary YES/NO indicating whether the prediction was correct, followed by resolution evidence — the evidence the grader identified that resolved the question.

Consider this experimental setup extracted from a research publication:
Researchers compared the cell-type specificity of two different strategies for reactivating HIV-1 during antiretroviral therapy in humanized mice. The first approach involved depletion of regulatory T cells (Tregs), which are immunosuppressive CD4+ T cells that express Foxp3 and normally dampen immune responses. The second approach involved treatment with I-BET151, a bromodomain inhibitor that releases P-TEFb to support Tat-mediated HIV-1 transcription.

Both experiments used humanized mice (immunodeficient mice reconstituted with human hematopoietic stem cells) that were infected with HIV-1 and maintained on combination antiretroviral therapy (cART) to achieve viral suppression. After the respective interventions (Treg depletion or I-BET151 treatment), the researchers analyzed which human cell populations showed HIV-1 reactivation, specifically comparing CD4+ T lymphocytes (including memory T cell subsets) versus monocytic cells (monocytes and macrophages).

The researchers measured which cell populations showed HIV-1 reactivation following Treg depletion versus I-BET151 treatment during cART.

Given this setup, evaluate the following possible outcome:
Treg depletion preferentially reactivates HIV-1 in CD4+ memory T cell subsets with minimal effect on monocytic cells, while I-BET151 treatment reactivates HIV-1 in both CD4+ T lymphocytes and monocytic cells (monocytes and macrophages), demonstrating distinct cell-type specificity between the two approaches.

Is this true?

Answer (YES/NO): NO